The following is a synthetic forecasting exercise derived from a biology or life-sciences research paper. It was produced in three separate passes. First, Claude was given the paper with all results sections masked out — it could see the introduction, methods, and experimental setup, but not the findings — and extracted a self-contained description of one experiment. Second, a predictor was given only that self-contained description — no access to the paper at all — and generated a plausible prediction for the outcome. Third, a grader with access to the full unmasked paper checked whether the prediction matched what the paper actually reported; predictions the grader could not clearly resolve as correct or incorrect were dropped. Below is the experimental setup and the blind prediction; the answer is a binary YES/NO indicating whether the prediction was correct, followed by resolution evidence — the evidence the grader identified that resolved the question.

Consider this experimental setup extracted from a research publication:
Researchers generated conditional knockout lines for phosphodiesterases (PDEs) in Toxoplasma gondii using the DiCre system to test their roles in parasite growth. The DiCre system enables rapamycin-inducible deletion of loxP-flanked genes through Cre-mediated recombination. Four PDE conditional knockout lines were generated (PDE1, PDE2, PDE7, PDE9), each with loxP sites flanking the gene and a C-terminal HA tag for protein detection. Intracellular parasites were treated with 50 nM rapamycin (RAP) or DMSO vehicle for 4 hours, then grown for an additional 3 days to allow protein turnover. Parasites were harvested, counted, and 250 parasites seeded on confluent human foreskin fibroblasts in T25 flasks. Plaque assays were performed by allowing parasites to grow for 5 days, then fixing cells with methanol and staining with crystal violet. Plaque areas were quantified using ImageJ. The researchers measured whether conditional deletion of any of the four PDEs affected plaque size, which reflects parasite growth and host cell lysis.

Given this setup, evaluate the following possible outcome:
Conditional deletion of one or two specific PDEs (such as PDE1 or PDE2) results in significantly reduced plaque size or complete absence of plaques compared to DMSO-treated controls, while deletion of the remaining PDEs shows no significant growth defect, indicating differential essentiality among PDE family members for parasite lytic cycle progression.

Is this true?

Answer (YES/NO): YES